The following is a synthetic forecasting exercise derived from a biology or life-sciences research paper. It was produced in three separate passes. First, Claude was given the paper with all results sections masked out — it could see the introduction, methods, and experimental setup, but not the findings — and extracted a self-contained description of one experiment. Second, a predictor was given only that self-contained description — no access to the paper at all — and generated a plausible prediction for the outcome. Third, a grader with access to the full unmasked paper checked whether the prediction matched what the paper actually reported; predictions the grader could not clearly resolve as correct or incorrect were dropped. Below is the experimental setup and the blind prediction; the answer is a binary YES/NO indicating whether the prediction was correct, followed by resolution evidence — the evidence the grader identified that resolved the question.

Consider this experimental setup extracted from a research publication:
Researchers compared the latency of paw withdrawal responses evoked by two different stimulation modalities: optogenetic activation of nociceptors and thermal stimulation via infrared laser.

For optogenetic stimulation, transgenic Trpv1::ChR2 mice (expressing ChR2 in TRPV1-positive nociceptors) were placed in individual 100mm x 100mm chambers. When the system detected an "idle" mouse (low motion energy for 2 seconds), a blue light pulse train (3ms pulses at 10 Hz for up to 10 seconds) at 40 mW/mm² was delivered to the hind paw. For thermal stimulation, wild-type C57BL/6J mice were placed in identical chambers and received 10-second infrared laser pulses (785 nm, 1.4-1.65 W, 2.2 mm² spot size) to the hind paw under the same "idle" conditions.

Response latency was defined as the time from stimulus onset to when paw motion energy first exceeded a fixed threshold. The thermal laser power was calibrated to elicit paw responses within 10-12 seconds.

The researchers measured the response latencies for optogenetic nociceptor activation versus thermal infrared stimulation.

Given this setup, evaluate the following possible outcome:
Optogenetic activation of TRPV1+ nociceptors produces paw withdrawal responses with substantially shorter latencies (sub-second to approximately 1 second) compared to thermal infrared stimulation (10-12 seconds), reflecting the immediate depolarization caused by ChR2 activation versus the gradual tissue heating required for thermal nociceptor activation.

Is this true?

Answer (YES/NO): NO